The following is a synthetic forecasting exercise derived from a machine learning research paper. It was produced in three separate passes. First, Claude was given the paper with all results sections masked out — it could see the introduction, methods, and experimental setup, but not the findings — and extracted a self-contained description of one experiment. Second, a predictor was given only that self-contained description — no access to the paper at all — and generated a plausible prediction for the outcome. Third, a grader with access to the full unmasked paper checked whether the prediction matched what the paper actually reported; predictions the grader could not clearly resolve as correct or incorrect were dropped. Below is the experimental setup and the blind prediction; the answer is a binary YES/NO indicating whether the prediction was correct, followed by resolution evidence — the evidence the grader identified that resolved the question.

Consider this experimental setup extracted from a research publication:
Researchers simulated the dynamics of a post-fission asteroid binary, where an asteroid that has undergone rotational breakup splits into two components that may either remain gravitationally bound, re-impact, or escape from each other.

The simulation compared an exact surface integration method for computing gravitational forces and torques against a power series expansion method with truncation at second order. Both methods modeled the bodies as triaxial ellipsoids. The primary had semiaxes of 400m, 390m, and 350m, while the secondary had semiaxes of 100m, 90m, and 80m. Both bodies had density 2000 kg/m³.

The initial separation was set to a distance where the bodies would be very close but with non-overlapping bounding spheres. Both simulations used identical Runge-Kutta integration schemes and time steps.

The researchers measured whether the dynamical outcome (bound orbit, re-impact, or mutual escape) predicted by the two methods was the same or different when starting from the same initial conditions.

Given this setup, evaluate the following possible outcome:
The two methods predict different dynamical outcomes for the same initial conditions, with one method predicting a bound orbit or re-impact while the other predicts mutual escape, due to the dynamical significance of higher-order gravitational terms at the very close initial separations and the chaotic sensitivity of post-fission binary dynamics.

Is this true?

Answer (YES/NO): YES